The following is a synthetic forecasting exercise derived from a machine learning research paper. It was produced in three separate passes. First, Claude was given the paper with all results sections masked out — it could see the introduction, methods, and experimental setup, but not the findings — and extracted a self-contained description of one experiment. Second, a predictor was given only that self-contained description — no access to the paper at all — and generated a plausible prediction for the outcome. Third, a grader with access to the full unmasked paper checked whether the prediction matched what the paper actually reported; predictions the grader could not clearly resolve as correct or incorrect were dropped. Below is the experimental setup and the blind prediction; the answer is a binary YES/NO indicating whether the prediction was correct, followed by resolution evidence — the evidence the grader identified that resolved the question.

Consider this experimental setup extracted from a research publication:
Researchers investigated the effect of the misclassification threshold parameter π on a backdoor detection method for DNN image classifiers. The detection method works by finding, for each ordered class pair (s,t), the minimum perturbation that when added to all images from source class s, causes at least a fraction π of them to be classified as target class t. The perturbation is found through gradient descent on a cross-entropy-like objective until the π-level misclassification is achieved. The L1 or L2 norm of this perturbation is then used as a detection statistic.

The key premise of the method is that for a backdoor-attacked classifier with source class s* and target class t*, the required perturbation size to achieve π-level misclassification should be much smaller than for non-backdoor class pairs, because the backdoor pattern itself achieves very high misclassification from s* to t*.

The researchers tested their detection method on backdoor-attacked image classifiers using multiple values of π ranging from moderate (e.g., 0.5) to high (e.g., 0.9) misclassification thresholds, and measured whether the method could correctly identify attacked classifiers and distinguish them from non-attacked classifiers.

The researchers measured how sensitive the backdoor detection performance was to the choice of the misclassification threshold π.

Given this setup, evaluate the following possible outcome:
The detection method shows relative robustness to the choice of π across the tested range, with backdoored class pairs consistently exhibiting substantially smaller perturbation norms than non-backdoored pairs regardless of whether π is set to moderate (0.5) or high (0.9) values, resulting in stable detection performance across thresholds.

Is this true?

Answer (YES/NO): YES